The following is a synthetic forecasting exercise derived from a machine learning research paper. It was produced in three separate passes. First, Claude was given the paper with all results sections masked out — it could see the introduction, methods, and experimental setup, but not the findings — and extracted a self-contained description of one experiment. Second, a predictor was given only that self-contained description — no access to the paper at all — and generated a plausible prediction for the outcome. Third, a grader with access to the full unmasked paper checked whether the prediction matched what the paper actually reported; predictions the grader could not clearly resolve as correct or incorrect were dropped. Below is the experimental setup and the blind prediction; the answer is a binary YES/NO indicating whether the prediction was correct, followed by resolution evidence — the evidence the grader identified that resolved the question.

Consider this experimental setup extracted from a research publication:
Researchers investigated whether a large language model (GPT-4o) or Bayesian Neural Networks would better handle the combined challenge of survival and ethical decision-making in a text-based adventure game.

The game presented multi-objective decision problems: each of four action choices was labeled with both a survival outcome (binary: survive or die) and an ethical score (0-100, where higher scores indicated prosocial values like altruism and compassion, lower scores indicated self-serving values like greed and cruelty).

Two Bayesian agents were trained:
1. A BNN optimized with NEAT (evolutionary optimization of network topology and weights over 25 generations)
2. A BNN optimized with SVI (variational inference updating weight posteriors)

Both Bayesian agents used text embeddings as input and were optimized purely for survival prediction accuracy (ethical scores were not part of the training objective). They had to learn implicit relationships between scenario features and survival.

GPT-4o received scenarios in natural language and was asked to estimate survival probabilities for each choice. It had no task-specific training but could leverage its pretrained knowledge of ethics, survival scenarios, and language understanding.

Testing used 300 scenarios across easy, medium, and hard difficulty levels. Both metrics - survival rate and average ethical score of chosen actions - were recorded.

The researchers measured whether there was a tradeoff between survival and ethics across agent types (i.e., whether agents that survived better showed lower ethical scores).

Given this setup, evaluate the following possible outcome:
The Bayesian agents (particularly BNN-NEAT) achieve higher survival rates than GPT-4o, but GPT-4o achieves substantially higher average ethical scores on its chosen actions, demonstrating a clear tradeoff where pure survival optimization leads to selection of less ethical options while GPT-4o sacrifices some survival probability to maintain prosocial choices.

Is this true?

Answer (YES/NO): NO